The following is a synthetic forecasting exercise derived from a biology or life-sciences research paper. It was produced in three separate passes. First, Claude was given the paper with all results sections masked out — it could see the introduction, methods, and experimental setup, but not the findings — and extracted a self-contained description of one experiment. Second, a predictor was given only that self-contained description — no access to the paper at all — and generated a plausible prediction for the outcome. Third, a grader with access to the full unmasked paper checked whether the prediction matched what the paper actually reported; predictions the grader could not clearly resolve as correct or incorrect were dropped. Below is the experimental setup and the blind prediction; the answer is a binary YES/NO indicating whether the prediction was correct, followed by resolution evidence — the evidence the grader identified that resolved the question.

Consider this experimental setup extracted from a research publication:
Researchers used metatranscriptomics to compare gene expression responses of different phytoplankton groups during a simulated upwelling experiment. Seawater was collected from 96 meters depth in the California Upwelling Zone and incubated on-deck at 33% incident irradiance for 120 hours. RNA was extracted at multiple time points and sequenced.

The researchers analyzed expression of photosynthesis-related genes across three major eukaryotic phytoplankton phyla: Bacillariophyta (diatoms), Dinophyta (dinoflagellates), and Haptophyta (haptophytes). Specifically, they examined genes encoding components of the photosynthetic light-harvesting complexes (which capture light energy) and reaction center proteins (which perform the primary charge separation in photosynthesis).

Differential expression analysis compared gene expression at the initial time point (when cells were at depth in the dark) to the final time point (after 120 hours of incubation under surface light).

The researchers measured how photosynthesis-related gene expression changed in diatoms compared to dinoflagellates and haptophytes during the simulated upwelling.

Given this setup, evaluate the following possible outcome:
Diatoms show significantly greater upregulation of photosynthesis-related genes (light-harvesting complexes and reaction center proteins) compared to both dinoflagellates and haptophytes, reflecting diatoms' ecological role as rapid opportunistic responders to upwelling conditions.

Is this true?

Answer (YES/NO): NO